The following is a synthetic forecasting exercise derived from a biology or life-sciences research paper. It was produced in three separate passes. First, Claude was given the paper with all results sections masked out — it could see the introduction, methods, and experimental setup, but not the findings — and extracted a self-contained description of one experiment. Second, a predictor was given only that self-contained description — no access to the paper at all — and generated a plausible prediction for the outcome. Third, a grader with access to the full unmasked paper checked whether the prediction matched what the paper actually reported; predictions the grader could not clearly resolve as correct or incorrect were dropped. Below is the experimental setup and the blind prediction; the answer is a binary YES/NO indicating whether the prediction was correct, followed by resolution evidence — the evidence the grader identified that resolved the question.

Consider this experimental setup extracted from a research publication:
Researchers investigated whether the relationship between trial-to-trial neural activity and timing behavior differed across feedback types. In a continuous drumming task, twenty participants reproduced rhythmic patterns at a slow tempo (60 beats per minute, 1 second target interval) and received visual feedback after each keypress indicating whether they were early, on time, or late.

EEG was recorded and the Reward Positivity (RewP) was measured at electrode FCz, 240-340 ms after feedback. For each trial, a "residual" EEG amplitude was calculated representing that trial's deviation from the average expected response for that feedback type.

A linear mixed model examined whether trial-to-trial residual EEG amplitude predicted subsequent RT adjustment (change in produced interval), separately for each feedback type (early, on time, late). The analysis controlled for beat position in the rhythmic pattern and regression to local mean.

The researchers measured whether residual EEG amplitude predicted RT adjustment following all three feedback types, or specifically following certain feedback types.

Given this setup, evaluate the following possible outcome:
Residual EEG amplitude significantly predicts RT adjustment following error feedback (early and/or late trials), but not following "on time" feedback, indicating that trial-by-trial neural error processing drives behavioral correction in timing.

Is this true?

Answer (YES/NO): NO